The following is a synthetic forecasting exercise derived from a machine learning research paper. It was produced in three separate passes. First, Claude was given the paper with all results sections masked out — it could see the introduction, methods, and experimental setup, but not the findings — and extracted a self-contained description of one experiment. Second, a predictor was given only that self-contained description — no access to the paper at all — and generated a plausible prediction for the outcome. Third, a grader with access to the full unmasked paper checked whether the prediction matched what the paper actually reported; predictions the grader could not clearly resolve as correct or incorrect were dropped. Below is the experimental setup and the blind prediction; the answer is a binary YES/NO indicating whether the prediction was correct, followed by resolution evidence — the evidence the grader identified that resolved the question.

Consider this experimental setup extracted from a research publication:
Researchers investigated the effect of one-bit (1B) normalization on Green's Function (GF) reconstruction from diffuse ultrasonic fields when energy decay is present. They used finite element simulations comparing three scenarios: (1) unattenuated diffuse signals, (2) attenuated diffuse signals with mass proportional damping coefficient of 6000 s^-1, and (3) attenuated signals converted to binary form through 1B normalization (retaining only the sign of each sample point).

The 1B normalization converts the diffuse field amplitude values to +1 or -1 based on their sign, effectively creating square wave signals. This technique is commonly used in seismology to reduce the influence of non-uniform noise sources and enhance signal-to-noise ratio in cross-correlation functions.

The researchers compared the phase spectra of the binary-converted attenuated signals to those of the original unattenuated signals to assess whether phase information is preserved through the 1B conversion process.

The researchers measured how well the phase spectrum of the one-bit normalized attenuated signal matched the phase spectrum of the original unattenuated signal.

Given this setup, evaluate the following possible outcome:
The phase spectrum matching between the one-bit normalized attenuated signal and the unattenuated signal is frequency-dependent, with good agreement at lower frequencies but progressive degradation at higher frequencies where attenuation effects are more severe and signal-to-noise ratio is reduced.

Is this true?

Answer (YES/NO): NO